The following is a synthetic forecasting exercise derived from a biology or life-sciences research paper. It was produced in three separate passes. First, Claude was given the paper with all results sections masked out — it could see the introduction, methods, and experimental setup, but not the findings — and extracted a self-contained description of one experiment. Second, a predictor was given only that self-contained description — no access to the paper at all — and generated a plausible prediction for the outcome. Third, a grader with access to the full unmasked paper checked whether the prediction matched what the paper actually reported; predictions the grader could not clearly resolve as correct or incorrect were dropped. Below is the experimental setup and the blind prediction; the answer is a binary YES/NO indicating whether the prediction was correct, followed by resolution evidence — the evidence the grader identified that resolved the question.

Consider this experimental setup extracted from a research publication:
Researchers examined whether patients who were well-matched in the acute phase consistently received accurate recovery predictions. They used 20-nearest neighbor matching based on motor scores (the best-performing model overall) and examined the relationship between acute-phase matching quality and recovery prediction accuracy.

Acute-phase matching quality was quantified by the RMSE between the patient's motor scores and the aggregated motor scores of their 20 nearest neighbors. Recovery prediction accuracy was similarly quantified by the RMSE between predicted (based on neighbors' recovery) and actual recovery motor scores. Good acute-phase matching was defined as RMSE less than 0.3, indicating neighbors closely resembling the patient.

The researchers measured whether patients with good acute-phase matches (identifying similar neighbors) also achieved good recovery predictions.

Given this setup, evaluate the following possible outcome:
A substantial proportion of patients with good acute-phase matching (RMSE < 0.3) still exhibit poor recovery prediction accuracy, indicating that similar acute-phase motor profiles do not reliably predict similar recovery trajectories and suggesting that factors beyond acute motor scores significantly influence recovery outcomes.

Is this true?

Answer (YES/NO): YES